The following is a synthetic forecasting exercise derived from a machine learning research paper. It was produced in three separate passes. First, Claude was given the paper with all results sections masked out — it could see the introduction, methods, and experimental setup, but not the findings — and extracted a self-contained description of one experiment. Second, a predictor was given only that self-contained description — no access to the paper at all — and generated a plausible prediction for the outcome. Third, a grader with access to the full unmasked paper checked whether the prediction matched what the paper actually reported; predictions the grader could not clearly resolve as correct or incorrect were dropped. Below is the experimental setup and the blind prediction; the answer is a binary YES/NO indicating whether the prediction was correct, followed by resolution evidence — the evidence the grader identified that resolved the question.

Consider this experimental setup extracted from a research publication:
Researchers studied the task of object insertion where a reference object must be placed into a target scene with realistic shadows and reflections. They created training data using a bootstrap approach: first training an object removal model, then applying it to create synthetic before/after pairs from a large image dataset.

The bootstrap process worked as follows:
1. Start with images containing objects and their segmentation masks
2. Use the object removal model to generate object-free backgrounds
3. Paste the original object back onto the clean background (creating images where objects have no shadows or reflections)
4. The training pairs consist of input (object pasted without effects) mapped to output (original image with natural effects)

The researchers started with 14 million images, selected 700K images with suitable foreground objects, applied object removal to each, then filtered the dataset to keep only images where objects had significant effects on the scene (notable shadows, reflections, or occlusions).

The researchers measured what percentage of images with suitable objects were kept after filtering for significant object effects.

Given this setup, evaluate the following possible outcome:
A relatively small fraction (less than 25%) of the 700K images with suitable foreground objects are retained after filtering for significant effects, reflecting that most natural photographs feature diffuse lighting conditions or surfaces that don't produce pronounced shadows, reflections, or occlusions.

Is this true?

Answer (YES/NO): NO